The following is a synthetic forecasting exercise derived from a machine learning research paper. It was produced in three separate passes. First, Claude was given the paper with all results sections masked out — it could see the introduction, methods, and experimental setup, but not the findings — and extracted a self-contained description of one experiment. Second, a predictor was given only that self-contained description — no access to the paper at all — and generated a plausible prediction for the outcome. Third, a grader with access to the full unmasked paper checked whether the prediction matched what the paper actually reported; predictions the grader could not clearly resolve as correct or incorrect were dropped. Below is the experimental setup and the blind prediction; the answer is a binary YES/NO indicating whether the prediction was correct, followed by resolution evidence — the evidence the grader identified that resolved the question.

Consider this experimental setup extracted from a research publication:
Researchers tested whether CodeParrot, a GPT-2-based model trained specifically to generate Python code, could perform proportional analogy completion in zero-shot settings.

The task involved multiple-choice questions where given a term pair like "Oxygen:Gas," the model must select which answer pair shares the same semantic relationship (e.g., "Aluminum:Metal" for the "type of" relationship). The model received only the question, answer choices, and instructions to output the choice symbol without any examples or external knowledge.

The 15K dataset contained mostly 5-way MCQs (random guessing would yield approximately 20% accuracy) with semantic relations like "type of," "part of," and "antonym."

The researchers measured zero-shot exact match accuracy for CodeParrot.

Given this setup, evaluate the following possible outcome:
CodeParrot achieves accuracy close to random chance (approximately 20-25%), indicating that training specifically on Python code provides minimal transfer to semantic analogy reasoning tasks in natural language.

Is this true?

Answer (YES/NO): NO